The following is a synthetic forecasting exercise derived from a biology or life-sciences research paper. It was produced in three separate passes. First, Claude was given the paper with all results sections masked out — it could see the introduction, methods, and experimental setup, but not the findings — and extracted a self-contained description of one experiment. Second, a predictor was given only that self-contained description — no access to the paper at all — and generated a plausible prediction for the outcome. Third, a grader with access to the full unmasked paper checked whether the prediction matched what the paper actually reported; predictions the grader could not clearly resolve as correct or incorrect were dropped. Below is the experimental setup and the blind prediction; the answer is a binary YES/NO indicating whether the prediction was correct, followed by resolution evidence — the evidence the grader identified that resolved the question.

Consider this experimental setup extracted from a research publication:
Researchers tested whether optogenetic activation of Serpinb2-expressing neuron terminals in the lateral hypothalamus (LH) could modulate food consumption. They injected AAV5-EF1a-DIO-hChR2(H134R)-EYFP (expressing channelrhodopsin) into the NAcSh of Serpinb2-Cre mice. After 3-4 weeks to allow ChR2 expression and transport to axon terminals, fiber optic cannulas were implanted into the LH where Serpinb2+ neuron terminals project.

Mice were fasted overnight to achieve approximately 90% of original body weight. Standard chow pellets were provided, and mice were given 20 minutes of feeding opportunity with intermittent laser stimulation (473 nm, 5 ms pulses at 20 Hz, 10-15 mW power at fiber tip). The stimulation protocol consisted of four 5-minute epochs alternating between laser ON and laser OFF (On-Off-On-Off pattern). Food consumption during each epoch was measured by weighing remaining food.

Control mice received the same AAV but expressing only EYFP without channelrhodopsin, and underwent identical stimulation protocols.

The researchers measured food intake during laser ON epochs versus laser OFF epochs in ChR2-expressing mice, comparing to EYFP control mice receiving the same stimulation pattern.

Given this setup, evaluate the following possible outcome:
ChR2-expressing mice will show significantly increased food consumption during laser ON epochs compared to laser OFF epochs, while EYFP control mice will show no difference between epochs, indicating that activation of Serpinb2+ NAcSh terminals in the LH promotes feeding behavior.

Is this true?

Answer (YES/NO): YES